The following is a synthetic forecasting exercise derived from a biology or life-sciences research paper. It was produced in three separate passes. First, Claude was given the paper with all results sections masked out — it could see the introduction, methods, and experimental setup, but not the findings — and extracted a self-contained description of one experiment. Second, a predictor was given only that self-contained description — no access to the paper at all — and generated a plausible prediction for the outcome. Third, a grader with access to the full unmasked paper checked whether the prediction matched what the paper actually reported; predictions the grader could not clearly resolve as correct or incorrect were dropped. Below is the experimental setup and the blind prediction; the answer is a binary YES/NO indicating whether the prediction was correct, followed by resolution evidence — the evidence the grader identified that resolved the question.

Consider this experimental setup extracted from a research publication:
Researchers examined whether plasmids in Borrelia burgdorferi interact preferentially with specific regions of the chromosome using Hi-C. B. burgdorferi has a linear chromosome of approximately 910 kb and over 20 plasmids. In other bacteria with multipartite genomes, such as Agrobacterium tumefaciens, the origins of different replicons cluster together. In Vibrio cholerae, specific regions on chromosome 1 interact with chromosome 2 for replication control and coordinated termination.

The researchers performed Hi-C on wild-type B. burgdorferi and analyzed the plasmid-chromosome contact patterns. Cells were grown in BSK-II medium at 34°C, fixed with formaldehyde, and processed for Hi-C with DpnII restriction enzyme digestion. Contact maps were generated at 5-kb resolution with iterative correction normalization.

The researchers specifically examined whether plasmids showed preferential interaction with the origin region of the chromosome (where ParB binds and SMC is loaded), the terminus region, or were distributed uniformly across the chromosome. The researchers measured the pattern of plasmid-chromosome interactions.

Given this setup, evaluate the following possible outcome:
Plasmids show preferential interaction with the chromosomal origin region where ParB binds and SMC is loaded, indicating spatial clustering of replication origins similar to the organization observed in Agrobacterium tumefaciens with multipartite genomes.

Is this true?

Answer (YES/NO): NO